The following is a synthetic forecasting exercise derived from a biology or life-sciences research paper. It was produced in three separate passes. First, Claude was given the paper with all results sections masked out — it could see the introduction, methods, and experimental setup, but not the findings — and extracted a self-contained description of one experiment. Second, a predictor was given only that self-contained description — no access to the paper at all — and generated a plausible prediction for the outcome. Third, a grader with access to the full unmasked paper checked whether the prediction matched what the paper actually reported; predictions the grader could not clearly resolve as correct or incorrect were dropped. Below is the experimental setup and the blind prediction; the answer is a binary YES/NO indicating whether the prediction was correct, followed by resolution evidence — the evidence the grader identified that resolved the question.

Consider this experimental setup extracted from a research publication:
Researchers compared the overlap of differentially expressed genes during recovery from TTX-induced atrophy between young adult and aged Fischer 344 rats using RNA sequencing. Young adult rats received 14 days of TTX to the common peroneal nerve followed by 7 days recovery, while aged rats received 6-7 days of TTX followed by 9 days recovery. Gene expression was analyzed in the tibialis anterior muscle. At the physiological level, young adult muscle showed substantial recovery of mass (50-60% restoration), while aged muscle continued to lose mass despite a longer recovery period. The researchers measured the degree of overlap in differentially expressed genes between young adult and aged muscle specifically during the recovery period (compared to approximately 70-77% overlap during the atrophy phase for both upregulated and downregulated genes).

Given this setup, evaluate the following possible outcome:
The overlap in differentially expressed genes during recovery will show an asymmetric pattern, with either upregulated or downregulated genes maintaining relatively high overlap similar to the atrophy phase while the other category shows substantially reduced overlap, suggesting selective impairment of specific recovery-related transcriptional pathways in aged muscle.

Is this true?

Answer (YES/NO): NO